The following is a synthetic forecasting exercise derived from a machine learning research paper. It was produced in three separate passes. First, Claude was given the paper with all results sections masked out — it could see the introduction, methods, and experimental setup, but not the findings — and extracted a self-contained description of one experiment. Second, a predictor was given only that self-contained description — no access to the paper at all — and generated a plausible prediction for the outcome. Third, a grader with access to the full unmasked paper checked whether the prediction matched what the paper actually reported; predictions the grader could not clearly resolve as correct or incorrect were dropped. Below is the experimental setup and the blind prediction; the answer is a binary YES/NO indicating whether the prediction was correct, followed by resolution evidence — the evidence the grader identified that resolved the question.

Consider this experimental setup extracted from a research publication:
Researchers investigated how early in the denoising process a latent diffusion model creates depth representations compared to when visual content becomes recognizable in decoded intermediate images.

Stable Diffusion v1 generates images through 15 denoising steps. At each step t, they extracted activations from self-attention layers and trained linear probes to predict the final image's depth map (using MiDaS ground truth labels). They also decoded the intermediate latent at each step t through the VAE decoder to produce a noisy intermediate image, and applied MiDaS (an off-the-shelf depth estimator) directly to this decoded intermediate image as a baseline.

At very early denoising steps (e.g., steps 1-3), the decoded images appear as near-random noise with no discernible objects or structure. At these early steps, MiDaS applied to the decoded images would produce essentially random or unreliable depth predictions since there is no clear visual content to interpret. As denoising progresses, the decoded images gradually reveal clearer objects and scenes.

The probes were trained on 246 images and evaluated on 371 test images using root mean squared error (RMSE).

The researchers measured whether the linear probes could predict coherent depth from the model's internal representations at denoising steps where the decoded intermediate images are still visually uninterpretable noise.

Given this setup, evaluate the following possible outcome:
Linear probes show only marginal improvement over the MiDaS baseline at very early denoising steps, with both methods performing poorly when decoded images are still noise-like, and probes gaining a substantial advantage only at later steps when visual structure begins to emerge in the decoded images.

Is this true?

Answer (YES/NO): NO